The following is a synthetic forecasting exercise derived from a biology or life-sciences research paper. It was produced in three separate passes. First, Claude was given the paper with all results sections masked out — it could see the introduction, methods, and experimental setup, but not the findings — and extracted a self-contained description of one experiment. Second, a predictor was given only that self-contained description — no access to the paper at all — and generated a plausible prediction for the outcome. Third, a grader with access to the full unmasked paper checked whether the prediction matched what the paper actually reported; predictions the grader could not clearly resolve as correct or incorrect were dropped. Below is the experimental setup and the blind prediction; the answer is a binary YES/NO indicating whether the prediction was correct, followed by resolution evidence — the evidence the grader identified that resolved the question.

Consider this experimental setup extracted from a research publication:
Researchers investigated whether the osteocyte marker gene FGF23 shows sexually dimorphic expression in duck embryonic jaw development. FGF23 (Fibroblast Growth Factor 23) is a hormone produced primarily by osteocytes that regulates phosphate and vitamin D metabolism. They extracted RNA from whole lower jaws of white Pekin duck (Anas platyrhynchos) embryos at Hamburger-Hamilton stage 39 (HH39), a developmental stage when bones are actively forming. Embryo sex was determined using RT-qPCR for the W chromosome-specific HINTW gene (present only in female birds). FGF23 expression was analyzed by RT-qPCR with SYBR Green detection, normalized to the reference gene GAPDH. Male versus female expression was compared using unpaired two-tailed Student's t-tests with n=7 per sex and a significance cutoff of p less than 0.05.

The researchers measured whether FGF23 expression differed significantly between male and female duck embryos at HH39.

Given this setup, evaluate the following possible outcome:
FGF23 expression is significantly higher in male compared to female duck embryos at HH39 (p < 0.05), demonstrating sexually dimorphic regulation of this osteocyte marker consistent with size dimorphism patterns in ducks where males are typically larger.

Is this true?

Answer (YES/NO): NO